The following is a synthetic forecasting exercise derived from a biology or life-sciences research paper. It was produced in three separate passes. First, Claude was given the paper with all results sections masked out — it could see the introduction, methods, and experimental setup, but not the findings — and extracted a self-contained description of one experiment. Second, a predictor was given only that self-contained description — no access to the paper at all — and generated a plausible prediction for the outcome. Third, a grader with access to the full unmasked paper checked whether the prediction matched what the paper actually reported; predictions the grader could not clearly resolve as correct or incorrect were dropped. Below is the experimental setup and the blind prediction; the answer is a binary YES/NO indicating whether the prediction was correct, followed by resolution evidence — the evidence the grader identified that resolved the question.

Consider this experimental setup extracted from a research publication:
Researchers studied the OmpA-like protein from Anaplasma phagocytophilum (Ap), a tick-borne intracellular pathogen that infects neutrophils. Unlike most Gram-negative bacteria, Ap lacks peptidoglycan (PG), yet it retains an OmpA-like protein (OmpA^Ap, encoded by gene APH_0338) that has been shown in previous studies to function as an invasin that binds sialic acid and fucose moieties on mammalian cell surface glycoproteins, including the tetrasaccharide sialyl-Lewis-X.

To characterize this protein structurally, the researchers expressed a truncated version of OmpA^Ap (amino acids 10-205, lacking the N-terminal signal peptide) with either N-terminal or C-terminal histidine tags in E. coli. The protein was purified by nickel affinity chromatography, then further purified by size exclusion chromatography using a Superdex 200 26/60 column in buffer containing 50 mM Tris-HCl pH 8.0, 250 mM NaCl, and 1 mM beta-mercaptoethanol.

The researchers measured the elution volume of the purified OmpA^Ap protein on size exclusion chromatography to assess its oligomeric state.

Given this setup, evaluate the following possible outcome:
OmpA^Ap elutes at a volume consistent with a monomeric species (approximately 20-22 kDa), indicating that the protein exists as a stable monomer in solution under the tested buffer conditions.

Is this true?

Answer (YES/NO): YES